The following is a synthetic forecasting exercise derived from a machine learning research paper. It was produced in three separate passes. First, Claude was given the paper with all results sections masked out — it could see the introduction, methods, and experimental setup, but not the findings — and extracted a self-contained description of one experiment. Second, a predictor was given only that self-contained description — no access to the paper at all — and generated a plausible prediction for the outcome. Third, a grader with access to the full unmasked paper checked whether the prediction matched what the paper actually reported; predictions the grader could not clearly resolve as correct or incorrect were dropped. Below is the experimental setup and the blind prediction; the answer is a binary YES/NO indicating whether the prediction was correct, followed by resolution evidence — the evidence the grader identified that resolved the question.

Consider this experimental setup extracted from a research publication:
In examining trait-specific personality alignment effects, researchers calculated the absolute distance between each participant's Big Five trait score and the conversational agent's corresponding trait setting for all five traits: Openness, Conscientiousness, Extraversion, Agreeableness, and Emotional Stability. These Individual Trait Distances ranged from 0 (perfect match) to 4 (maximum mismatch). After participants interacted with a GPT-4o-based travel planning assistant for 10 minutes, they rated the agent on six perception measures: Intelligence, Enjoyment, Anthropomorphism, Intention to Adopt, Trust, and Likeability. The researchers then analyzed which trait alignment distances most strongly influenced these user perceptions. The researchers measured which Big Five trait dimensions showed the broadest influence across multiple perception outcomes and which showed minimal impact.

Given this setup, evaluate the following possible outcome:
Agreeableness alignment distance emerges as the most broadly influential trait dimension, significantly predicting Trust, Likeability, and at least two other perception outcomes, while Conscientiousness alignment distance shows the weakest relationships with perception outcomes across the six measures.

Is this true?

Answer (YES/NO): NO